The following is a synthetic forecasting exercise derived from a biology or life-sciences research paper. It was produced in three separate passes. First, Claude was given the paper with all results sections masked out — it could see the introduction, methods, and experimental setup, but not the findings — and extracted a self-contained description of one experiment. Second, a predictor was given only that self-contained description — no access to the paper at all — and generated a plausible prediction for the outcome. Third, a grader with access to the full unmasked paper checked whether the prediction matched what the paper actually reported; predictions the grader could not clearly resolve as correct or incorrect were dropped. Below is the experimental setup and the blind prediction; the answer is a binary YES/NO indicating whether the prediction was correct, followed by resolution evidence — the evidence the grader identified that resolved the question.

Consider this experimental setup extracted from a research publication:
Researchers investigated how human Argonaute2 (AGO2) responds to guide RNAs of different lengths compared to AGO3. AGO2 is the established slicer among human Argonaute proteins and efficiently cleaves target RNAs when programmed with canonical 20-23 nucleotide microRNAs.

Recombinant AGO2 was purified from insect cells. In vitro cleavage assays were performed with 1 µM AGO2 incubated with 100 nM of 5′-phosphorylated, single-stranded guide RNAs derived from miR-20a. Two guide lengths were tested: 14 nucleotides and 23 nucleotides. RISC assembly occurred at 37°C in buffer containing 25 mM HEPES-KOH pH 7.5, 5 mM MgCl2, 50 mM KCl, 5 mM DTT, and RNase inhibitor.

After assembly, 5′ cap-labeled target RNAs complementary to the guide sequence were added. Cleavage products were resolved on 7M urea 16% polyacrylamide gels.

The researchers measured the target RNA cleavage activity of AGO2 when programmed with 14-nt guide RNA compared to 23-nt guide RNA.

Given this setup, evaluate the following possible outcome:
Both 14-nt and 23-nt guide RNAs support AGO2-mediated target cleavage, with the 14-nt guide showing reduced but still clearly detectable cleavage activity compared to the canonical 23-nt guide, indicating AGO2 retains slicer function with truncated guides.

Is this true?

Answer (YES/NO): YES